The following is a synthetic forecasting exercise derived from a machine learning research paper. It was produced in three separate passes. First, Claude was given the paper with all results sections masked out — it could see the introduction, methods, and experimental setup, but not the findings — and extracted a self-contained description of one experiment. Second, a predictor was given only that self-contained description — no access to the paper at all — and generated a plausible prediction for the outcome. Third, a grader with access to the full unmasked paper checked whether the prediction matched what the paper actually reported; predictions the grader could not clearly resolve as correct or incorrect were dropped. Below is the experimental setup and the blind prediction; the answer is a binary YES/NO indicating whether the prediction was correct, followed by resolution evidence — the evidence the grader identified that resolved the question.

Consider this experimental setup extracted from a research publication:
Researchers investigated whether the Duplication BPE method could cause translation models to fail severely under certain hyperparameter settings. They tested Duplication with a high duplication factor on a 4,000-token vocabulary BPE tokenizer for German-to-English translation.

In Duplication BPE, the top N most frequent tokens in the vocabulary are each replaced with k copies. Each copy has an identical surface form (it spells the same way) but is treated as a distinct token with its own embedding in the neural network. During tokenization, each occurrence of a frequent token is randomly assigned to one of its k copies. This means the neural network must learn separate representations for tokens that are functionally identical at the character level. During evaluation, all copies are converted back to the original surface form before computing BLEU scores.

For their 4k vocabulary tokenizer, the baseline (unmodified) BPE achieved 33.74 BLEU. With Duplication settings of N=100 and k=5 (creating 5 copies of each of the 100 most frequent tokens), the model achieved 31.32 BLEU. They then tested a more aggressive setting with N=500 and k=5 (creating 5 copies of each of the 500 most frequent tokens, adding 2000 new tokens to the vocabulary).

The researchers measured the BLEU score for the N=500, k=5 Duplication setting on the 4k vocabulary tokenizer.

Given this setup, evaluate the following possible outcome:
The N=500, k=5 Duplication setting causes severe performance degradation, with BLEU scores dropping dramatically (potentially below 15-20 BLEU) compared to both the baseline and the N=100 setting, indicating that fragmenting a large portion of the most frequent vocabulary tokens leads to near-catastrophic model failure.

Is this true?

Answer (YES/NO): YES